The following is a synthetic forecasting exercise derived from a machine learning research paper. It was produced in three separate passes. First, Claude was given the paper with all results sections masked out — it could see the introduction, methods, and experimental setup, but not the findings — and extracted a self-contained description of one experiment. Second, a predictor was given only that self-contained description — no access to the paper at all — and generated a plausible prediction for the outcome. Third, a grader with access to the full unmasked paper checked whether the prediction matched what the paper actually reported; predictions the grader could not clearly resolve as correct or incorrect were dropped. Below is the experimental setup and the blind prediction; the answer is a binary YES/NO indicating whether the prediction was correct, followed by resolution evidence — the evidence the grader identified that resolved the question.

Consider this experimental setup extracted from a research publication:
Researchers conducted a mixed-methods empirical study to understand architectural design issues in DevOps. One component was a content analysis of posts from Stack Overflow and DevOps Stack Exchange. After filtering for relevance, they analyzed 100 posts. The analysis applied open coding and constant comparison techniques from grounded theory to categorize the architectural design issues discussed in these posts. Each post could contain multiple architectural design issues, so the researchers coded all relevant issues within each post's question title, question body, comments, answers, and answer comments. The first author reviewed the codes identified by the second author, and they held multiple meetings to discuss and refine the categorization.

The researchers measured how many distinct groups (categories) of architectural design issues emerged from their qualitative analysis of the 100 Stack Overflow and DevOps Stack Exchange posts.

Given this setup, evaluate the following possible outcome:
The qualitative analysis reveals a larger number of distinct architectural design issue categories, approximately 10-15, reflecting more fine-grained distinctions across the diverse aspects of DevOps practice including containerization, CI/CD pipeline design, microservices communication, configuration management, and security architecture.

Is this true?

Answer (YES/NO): YES